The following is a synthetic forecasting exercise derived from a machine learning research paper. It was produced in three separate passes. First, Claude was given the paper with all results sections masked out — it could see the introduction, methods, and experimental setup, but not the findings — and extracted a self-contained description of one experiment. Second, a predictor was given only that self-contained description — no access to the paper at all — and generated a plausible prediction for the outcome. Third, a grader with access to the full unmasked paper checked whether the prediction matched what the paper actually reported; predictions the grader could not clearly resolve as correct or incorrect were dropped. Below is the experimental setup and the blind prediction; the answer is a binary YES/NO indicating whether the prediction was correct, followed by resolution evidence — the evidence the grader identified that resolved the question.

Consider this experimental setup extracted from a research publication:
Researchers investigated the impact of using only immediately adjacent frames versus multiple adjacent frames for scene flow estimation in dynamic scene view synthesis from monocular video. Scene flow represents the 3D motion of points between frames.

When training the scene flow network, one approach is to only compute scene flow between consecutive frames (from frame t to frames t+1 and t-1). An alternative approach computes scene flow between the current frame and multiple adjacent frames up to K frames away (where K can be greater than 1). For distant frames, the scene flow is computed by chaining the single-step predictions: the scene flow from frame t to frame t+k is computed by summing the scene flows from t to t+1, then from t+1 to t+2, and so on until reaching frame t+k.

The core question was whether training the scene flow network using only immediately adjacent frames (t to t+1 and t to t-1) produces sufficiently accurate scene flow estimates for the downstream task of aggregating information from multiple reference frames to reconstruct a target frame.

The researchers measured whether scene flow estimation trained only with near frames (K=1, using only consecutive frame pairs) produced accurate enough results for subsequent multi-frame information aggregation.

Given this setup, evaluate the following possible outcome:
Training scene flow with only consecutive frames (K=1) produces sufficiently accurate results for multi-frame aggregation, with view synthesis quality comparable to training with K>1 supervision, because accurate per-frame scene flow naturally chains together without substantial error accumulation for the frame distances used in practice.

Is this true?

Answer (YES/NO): NO